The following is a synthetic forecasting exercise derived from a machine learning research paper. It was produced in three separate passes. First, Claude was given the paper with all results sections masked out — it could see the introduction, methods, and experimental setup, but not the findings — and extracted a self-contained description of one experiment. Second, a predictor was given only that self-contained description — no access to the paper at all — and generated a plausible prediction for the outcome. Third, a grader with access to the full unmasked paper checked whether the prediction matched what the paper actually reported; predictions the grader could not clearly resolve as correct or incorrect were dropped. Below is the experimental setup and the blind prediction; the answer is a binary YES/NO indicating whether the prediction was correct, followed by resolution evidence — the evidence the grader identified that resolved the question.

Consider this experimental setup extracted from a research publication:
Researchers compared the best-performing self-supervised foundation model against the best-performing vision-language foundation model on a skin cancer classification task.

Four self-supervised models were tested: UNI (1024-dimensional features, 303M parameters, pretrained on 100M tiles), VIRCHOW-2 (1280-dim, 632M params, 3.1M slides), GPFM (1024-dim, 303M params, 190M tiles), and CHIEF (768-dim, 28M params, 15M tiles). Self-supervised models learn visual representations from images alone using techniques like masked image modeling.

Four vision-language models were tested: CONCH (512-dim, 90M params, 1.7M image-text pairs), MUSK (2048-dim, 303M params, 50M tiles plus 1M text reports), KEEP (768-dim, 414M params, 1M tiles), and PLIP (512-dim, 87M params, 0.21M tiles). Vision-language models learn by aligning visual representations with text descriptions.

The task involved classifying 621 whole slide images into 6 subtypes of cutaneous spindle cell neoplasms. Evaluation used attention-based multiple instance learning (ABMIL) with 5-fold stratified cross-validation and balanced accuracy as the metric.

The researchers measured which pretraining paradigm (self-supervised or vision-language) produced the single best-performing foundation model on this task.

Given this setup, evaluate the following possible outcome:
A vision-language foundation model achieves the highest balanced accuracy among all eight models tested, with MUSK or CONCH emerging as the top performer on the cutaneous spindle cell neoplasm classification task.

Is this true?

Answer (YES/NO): NO